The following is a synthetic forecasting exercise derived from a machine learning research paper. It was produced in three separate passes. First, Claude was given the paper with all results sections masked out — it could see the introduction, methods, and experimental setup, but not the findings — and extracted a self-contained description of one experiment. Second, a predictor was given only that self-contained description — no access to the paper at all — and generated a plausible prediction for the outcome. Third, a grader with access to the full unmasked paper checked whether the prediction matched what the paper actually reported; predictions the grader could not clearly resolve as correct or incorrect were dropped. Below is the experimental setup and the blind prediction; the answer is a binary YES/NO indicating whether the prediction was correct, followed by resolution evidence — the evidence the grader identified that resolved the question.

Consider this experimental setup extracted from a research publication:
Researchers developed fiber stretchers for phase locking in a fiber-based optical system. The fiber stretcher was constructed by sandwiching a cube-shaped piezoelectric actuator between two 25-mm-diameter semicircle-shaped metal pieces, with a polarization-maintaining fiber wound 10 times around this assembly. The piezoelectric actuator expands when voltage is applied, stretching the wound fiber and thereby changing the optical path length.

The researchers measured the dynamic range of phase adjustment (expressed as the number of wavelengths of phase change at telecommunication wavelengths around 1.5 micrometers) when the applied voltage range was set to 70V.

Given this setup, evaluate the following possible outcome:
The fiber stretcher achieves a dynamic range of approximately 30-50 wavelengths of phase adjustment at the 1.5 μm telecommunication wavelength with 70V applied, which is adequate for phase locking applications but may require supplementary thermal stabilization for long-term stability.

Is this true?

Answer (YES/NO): NO